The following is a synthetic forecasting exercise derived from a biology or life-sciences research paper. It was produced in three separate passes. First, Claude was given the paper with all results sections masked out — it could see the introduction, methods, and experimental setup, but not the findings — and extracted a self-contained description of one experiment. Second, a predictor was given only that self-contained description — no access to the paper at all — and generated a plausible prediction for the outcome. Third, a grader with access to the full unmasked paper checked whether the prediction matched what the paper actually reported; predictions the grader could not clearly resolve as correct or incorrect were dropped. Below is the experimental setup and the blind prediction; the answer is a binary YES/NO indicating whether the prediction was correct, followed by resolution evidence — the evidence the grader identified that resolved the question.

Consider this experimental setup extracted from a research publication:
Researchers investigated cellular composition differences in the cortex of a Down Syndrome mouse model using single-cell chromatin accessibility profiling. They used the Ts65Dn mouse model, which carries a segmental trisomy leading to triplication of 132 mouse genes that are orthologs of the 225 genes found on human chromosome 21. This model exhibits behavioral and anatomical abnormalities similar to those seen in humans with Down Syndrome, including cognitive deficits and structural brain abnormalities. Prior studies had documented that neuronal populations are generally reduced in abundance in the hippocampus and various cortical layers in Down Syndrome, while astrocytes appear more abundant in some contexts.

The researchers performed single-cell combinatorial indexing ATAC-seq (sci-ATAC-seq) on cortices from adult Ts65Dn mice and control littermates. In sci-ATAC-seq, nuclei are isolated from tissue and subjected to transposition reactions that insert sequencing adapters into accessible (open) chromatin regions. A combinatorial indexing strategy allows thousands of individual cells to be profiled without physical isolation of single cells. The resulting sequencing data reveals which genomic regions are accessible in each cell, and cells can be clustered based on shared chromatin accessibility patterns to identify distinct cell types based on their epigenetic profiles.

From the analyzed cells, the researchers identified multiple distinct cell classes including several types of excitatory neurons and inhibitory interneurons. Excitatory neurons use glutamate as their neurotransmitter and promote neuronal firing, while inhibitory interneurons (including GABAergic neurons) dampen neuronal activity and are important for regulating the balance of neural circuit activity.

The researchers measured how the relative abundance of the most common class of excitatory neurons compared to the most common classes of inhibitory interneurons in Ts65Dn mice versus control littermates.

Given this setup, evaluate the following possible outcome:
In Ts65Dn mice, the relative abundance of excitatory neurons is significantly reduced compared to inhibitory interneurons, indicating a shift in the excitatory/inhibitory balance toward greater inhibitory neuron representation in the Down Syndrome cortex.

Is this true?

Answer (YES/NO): NO